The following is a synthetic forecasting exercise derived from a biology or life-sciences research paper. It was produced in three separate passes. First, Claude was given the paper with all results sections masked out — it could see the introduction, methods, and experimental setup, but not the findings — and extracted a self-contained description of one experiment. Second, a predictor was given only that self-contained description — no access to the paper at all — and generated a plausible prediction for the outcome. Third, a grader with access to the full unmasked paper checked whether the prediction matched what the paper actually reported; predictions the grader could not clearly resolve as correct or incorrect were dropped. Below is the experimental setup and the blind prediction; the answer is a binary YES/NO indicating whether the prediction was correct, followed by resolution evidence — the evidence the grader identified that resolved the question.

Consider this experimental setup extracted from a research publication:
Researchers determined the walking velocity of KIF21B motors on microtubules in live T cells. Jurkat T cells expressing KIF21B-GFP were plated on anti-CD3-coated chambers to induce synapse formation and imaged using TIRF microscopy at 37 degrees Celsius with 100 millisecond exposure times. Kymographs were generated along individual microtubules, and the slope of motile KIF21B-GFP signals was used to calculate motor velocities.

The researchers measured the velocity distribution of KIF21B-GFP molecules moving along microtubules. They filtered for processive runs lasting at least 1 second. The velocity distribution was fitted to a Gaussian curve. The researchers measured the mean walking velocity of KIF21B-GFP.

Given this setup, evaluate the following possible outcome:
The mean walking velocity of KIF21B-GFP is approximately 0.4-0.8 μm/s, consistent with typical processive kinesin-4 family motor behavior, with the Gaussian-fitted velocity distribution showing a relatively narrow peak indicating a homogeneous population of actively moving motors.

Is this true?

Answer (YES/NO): YES